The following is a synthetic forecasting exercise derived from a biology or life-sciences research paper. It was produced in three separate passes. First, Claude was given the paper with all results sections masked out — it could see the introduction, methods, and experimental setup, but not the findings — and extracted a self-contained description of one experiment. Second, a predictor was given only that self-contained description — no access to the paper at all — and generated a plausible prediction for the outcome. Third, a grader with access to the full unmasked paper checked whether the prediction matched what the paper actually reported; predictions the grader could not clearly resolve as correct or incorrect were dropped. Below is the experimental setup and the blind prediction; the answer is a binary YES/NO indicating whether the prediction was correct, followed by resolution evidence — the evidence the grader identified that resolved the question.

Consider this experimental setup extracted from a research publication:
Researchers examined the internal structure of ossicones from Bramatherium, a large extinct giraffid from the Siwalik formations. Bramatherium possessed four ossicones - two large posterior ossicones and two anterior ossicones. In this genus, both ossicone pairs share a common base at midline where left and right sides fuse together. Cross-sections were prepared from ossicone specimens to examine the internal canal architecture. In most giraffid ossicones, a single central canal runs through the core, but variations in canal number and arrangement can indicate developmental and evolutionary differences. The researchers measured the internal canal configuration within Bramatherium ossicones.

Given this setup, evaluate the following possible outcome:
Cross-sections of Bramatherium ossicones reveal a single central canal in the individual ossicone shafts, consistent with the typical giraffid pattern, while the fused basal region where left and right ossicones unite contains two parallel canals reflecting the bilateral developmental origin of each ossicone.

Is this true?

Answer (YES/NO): NO